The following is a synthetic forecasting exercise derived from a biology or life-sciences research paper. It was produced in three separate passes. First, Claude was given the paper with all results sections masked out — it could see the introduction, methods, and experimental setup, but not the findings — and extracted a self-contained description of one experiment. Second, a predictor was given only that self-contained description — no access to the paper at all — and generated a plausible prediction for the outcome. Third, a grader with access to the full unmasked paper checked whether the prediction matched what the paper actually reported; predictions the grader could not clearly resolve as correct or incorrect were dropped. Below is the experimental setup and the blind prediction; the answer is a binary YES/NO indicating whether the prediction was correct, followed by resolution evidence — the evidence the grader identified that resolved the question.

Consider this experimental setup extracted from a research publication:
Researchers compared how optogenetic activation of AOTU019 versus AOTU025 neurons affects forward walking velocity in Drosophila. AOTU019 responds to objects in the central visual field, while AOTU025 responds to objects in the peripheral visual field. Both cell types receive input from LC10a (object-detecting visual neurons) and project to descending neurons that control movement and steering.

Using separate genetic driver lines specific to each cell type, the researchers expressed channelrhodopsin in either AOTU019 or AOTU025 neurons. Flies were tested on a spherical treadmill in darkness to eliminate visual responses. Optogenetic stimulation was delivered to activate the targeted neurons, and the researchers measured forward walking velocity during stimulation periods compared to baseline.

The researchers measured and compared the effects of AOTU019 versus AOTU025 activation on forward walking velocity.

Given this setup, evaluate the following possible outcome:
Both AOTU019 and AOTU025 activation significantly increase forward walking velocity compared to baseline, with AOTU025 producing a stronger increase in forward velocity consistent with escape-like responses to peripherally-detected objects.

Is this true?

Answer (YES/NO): NO